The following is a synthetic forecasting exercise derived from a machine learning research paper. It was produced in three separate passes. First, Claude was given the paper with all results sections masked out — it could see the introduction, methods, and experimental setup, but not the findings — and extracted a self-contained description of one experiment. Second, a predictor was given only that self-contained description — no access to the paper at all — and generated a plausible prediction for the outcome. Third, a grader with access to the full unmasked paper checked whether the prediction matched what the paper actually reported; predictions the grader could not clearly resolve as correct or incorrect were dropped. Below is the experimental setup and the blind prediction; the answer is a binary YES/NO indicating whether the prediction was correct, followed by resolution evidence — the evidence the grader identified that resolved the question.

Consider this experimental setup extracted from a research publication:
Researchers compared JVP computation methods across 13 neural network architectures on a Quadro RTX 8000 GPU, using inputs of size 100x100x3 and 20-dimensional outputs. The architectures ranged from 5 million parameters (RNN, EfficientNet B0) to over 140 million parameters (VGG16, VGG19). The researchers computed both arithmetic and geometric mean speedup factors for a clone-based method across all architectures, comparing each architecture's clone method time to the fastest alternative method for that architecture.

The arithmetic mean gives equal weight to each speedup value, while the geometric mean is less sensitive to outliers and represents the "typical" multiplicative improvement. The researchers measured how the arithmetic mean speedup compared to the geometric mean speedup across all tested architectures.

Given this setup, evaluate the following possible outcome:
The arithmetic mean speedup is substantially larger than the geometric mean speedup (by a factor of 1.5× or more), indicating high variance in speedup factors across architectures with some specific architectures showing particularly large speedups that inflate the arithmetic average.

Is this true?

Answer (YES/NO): NO